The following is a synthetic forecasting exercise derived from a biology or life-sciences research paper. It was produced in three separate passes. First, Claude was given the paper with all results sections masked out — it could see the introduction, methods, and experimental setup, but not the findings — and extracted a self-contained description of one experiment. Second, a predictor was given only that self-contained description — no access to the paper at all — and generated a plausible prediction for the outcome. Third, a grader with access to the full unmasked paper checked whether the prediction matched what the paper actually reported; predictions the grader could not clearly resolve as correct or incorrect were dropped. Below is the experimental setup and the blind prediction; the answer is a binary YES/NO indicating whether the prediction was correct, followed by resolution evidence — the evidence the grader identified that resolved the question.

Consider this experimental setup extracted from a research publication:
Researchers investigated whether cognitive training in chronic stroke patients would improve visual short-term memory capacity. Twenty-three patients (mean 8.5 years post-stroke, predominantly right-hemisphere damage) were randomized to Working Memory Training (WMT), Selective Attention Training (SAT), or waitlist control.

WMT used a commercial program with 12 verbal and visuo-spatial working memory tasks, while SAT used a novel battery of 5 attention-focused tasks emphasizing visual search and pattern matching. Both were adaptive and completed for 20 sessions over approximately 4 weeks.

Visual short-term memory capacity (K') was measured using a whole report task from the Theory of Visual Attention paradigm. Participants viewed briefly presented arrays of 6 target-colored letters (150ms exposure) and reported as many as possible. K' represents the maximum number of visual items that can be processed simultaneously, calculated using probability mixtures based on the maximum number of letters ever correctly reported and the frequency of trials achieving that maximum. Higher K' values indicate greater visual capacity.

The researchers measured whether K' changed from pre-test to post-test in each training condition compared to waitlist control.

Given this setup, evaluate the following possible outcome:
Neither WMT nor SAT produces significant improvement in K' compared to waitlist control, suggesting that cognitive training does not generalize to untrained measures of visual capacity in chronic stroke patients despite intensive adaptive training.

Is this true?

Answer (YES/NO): NO